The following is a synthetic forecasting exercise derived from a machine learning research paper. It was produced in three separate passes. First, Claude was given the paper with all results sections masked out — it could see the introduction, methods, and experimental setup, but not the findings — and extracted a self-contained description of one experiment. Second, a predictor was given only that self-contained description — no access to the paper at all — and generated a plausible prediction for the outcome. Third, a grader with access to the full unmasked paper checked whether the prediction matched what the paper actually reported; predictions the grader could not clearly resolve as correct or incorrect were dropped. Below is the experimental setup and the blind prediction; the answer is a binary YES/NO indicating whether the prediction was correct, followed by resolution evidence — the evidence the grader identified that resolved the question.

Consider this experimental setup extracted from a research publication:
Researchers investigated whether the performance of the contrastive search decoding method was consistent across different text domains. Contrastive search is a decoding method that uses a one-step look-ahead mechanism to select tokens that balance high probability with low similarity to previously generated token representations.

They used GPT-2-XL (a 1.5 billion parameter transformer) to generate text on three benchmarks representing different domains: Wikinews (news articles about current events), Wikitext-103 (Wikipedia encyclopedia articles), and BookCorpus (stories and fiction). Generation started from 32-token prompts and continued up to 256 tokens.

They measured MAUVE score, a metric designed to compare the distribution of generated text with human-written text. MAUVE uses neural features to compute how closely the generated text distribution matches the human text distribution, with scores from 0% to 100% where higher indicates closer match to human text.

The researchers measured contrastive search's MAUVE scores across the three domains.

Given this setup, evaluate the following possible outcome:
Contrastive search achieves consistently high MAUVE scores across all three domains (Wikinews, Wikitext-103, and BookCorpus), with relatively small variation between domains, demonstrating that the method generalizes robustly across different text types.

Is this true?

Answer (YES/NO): NO